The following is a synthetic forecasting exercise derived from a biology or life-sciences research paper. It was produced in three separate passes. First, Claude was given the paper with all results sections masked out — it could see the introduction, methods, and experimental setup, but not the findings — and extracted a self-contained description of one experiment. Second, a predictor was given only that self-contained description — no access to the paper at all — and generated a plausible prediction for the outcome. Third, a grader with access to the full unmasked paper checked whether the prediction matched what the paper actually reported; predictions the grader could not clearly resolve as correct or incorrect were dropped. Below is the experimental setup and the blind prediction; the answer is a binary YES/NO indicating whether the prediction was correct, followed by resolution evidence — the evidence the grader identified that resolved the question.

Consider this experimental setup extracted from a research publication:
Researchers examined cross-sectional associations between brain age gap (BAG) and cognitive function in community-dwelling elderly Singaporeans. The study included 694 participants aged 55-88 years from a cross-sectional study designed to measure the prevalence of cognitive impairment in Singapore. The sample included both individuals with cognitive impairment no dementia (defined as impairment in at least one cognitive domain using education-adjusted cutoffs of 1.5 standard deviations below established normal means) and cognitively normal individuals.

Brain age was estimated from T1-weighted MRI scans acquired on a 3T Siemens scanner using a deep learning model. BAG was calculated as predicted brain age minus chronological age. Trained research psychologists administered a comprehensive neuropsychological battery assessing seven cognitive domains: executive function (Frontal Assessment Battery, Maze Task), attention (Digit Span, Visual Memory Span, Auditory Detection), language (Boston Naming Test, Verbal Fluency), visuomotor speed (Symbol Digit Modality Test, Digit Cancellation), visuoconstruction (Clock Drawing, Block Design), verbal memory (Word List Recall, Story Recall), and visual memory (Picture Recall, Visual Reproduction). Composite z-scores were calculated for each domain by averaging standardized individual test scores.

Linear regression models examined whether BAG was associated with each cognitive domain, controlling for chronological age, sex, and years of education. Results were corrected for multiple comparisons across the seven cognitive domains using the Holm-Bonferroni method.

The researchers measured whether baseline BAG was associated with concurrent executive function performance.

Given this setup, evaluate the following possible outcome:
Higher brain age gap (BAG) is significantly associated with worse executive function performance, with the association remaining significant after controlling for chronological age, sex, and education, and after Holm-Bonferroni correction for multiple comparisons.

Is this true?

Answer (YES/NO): YES